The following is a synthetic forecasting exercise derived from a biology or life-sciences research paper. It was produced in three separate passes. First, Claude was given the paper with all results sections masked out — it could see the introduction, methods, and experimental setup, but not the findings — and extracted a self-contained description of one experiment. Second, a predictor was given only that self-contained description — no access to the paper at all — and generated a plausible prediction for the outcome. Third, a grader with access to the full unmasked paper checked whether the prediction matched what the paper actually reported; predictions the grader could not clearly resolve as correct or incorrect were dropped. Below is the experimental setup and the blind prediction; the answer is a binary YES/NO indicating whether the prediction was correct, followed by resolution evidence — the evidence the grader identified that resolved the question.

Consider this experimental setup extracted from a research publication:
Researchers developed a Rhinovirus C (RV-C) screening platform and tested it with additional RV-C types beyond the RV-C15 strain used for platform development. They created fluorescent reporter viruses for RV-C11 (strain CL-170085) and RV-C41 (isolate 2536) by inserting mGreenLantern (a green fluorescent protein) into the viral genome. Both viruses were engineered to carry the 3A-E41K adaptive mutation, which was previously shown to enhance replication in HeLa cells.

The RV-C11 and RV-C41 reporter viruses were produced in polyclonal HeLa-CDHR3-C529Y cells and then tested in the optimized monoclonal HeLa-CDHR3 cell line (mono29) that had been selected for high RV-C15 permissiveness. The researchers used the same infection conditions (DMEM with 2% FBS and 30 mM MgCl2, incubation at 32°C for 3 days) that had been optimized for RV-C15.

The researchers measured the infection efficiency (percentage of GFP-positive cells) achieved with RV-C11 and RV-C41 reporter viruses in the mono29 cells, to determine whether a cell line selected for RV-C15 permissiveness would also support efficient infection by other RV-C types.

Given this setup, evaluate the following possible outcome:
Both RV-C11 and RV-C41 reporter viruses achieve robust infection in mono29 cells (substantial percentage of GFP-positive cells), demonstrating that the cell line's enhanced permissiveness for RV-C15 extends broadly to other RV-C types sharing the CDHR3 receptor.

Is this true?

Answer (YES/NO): YES